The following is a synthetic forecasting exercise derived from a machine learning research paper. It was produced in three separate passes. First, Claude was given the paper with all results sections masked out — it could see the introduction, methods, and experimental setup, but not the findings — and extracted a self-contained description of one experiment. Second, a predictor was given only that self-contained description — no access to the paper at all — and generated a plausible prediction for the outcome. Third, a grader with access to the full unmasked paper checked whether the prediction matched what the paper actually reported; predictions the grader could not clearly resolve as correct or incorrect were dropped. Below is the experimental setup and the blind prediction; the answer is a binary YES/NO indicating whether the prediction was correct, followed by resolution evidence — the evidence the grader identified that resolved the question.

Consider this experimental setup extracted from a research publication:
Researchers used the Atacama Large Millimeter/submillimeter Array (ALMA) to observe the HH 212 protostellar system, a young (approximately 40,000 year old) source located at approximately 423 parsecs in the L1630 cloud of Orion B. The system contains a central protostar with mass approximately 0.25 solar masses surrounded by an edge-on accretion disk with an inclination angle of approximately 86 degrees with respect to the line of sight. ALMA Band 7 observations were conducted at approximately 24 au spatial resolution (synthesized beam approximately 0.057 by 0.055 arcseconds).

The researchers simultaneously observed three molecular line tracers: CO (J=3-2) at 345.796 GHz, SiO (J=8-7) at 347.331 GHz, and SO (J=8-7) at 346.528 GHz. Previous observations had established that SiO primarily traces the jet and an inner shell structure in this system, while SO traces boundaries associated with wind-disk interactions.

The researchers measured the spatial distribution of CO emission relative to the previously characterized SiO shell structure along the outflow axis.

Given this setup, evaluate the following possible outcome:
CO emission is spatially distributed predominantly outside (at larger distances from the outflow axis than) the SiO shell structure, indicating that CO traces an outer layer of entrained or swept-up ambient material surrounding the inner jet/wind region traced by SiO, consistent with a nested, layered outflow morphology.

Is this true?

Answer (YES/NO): NO